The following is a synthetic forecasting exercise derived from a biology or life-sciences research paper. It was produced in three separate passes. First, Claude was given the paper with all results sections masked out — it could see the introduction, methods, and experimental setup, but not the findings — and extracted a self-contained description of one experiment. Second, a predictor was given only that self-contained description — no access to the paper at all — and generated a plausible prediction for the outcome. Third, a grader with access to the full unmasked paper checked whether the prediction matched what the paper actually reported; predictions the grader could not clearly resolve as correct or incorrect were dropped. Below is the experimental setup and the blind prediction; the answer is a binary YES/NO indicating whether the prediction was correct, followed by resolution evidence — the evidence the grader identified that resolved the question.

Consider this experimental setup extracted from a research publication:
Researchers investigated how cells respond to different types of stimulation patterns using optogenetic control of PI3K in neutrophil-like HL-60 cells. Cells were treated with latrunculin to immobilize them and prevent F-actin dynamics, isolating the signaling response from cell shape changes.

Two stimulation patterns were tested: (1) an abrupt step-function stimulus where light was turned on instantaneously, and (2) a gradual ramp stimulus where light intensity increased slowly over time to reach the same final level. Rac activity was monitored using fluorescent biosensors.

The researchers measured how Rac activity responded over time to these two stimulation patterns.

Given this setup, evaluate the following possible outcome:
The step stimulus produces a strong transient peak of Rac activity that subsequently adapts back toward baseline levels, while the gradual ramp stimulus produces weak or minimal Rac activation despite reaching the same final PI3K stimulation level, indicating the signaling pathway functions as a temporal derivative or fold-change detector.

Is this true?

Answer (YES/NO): YES